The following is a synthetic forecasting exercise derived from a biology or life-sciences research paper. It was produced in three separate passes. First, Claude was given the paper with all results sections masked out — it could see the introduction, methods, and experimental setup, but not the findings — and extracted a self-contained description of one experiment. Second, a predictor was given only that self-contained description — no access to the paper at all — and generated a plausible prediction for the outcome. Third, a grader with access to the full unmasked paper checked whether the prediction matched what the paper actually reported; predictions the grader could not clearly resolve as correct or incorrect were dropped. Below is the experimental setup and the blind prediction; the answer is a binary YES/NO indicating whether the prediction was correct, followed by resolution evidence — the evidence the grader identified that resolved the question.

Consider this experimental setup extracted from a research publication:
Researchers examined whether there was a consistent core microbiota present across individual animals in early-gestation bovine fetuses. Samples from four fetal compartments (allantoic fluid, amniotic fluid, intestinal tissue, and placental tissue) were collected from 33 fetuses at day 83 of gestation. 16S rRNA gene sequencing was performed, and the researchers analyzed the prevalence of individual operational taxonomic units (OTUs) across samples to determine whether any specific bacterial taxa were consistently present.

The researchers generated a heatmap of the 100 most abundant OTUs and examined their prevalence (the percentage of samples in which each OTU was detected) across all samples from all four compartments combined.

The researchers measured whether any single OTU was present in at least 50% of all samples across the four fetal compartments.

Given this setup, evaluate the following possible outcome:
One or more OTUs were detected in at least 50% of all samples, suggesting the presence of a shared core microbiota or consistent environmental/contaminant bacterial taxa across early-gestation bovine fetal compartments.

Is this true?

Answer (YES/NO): NO